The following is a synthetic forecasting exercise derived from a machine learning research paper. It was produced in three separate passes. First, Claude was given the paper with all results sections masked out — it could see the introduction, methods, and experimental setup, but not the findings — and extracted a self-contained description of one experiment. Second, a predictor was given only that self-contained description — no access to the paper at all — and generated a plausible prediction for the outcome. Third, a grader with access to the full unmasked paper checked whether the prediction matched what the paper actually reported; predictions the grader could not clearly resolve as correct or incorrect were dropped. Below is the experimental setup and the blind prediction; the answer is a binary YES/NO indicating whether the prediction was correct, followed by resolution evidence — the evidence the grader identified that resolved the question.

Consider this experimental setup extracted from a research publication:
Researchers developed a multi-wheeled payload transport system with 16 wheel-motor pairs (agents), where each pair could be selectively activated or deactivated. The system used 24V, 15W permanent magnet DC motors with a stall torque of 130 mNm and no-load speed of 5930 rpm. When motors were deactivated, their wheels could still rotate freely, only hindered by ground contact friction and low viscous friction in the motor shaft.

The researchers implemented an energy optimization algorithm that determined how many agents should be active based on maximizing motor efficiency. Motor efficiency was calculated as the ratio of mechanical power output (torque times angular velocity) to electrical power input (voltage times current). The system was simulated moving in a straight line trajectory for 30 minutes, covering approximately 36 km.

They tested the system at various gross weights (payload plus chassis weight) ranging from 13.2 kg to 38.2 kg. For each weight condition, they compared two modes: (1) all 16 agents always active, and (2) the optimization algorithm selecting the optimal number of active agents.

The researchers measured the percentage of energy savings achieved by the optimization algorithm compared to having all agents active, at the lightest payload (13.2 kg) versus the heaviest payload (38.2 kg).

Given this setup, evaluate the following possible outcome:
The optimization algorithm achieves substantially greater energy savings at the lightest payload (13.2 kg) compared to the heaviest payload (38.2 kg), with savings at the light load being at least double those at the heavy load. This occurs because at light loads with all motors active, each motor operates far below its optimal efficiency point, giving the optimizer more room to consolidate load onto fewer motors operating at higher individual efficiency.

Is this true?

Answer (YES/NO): YES